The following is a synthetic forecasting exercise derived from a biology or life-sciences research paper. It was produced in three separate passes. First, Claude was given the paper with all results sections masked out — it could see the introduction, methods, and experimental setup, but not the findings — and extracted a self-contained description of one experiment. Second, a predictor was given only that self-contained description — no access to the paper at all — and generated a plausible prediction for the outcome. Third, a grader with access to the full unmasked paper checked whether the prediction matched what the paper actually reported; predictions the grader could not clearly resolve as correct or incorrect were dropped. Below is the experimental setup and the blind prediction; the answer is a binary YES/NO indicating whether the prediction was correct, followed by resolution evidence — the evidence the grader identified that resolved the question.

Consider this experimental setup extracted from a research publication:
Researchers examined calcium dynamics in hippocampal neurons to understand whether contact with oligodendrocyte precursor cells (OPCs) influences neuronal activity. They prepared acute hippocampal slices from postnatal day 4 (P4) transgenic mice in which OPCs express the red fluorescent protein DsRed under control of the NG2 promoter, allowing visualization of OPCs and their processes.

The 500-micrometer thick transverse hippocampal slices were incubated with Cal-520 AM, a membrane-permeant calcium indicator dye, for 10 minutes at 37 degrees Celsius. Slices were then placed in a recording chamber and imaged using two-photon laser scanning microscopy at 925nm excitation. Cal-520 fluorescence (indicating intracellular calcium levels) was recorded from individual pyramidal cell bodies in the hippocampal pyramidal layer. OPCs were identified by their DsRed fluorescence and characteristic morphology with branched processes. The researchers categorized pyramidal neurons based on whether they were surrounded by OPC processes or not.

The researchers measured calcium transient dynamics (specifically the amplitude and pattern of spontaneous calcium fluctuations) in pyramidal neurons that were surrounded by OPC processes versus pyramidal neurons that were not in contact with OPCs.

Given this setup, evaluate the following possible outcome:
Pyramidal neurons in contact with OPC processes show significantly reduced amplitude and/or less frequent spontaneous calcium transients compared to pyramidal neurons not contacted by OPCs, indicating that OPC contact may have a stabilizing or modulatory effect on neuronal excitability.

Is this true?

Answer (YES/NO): YES